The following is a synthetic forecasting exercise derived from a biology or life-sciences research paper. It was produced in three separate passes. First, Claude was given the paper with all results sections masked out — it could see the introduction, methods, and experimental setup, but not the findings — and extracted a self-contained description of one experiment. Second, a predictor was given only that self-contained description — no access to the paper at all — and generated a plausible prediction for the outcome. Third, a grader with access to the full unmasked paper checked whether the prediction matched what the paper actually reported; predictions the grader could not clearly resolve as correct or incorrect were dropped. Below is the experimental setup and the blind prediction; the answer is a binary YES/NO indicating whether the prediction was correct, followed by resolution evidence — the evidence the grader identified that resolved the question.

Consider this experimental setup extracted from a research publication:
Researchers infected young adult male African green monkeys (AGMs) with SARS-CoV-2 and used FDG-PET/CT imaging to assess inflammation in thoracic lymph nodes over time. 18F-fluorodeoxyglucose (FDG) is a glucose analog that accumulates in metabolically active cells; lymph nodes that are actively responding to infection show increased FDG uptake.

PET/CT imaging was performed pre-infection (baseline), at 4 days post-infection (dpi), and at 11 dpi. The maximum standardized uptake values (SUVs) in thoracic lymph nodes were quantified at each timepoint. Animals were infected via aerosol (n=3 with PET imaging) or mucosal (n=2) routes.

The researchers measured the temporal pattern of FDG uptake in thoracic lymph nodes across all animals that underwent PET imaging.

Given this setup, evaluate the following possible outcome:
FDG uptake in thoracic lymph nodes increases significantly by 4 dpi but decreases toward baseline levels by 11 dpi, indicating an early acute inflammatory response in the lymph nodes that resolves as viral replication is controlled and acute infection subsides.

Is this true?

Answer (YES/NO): NO